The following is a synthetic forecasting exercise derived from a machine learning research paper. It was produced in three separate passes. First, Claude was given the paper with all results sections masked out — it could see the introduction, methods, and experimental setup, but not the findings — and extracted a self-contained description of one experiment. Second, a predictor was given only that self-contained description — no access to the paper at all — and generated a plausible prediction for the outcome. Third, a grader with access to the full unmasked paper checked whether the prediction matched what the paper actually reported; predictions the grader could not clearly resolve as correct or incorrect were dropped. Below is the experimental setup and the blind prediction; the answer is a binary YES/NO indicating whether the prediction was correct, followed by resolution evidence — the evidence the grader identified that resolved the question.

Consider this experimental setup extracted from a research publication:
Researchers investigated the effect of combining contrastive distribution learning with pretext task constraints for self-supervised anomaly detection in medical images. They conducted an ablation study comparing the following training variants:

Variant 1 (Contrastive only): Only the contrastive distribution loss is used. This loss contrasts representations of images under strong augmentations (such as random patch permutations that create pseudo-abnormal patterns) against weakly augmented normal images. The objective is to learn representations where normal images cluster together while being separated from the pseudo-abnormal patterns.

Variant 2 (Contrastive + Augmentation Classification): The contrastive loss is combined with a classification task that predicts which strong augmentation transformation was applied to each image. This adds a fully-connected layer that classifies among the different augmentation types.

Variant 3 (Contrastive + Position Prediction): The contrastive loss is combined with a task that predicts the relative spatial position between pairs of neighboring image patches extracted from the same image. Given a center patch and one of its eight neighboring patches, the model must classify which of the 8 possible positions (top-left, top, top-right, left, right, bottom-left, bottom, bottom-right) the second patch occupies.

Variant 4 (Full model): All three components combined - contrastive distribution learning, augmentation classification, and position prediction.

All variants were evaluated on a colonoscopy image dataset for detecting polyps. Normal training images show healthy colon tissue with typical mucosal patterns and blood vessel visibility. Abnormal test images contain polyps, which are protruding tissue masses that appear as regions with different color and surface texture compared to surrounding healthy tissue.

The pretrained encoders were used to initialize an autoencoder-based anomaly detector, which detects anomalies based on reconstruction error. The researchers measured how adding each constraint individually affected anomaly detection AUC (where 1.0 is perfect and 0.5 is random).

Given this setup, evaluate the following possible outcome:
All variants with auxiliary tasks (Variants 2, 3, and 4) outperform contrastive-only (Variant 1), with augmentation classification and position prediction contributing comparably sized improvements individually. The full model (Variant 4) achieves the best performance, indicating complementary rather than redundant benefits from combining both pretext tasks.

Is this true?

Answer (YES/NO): NO